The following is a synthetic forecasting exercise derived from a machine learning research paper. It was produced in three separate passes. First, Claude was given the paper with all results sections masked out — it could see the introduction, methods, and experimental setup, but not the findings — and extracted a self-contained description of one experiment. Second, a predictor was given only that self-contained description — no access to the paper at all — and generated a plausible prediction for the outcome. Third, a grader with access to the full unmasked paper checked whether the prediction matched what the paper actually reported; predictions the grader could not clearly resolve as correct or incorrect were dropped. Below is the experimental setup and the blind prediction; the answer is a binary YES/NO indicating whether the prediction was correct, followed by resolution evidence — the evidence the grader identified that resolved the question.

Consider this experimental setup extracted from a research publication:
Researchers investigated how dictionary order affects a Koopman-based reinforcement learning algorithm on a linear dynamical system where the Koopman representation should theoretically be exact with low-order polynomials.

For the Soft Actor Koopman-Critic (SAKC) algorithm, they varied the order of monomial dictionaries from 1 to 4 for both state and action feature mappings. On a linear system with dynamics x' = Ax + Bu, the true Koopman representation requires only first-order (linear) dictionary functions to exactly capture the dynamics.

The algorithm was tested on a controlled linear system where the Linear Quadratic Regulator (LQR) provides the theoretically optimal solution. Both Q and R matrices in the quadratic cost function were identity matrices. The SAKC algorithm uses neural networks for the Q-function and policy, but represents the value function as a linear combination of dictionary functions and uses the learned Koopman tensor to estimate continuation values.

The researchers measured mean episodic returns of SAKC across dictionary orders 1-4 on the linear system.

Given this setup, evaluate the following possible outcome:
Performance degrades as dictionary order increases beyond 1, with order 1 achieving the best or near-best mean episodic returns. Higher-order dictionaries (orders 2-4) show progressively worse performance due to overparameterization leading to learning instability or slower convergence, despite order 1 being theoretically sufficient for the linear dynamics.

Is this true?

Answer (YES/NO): NO